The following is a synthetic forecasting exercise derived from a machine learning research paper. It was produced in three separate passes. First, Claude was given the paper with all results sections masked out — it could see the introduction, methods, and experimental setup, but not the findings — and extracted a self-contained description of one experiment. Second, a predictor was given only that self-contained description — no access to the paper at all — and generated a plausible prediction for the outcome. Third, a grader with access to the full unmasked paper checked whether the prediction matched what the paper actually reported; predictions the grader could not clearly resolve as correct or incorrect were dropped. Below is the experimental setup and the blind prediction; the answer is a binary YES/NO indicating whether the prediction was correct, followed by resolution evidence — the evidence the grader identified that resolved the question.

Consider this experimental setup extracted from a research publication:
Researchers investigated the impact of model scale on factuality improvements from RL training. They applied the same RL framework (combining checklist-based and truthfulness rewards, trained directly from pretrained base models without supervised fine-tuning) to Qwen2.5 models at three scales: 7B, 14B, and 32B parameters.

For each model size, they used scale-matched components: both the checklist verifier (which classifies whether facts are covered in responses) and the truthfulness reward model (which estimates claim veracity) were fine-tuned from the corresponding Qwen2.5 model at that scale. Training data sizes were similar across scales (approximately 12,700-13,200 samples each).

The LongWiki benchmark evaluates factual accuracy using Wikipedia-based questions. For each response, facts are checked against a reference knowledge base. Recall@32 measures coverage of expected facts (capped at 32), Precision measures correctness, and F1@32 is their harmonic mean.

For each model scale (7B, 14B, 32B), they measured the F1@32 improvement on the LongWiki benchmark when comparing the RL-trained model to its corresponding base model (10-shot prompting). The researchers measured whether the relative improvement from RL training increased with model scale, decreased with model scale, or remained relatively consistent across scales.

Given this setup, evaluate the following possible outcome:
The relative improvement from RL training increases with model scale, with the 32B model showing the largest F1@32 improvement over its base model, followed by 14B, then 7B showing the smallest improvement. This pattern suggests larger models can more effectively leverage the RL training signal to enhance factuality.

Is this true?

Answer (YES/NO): NO